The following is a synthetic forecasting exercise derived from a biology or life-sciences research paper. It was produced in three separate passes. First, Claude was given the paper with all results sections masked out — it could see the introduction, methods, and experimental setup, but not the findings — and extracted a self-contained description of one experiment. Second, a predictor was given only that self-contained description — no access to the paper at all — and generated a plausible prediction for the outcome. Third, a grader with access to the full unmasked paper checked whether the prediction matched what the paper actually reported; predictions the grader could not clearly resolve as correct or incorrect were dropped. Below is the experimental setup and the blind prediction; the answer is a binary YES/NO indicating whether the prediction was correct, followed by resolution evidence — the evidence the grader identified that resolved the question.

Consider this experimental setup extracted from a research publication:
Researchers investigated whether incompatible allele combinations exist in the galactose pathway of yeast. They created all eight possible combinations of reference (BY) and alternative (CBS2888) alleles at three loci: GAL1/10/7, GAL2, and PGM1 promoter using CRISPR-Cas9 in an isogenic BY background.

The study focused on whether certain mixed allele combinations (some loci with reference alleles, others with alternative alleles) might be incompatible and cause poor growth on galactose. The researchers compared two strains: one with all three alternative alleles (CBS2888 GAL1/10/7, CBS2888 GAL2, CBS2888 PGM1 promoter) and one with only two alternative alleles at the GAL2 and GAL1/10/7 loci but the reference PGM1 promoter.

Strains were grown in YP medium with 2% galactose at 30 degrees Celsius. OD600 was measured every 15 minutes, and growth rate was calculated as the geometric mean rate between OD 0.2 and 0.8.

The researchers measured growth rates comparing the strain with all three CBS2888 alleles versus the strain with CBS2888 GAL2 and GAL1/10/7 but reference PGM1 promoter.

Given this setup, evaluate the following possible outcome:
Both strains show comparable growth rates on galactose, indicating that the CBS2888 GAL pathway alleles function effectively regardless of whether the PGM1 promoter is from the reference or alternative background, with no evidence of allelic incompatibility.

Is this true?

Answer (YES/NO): NO